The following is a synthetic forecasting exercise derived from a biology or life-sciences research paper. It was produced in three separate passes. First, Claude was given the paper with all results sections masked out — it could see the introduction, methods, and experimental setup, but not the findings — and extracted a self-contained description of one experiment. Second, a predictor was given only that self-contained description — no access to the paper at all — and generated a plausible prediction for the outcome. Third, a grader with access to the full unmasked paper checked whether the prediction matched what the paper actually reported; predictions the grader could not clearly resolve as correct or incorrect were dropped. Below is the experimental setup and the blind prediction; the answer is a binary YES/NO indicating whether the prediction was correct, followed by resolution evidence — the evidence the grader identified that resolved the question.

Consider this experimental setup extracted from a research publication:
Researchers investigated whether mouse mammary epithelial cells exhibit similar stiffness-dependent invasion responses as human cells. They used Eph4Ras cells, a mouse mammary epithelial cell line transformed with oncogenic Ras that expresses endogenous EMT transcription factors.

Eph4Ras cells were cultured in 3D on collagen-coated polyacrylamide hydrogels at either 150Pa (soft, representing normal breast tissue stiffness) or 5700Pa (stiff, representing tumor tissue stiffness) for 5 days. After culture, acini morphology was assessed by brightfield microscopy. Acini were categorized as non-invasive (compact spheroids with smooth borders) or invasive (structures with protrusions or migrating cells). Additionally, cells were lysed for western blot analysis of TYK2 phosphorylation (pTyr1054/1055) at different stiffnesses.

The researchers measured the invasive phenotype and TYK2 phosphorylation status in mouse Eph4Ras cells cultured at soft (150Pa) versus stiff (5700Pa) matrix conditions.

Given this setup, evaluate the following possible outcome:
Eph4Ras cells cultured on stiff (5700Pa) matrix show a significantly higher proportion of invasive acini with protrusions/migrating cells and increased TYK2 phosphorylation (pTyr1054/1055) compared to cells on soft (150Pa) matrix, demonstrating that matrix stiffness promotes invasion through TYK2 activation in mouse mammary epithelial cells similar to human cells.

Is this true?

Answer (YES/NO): NO